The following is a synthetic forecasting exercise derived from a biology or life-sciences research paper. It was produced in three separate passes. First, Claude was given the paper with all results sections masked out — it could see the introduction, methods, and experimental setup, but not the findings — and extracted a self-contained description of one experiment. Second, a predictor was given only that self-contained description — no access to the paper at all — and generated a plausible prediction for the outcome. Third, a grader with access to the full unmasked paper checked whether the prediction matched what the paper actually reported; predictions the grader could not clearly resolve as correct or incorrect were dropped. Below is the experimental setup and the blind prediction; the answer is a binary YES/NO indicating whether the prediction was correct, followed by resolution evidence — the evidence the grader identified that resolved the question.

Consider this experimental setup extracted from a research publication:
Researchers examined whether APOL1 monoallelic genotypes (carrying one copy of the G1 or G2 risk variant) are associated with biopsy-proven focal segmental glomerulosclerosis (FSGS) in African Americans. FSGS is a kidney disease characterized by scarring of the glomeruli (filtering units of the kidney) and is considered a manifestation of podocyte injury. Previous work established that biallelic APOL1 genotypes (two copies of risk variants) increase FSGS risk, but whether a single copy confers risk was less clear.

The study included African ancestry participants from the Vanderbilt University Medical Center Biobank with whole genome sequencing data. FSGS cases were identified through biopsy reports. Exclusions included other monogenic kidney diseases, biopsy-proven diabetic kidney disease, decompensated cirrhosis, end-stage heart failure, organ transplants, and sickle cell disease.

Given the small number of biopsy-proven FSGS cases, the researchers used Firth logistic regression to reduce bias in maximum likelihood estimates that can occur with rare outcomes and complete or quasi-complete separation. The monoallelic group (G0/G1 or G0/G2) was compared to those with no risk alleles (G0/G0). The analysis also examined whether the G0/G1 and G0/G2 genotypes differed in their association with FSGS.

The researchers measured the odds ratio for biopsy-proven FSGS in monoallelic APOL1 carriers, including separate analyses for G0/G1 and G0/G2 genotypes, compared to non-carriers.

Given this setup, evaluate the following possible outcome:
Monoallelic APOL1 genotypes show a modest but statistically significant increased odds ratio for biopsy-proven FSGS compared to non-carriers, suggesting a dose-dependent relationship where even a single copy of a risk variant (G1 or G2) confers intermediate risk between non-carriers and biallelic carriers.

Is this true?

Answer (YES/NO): YES